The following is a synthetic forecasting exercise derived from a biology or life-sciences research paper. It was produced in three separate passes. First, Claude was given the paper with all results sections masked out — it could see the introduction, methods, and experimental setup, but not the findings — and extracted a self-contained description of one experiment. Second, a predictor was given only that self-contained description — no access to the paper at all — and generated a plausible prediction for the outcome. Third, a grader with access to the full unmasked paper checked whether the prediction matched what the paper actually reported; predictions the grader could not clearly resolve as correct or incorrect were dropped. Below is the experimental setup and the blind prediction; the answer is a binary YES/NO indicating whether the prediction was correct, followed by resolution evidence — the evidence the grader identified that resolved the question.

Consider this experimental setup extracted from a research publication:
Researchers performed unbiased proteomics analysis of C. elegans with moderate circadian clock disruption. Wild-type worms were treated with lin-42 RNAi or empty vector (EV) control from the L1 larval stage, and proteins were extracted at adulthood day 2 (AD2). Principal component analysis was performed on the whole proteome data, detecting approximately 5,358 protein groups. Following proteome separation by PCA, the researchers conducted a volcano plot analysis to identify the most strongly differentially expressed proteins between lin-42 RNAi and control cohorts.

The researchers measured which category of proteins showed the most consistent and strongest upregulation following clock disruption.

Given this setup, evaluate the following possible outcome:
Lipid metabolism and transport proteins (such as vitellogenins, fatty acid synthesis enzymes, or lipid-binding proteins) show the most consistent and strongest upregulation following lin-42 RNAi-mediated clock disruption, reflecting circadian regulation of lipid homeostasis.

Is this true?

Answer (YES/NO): NO